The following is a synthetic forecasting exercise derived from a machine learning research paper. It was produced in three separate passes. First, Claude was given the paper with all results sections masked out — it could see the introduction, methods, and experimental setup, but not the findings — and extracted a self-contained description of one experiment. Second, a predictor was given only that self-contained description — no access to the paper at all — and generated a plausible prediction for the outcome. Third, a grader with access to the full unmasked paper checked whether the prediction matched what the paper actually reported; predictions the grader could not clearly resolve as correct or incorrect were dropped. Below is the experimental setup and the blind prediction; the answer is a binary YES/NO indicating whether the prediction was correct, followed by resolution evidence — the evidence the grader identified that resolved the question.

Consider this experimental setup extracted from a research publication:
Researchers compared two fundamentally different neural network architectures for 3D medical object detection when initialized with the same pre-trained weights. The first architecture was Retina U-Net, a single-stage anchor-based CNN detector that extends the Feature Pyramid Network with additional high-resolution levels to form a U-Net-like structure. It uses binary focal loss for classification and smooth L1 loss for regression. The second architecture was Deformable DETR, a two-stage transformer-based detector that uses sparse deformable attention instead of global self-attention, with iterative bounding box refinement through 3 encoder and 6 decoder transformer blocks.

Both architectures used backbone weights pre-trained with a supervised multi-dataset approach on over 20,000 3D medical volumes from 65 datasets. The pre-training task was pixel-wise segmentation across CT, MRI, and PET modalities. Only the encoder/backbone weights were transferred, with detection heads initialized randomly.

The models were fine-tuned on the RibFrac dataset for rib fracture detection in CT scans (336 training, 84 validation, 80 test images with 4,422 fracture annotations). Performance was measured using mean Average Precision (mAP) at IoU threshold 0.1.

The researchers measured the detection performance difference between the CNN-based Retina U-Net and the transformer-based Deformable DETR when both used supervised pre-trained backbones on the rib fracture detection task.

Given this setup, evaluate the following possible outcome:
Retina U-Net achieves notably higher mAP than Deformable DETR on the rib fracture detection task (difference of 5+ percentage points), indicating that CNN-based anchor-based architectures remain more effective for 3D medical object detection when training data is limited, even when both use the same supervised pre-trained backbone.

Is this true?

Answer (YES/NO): NO